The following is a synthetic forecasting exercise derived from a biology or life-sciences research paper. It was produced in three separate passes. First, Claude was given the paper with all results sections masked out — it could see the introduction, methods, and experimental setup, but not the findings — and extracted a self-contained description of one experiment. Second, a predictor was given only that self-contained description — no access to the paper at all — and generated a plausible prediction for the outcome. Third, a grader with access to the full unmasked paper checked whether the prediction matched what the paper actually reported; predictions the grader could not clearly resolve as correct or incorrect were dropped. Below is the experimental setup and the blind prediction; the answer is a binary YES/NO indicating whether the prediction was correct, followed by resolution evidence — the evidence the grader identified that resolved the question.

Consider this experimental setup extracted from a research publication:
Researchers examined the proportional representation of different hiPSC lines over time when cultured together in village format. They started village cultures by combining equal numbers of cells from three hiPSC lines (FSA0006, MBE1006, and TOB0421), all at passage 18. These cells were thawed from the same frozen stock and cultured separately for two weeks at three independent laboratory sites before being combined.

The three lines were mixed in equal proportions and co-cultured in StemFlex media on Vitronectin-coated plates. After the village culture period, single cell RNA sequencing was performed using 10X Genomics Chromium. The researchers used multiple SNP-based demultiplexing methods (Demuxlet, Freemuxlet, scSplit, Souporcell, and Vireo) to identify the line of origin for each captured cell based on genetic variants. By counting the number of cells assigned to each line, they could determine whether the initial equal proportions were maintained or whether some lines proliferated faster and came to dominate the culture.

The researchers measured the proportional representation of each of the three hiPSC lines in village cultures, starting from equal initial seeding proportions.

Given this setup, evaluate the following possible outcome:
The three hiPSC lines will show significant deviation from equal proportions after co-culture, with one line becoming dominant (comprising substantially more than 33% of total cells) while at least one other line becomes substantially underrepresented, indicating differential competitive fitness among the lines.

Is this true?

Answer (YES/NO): YES